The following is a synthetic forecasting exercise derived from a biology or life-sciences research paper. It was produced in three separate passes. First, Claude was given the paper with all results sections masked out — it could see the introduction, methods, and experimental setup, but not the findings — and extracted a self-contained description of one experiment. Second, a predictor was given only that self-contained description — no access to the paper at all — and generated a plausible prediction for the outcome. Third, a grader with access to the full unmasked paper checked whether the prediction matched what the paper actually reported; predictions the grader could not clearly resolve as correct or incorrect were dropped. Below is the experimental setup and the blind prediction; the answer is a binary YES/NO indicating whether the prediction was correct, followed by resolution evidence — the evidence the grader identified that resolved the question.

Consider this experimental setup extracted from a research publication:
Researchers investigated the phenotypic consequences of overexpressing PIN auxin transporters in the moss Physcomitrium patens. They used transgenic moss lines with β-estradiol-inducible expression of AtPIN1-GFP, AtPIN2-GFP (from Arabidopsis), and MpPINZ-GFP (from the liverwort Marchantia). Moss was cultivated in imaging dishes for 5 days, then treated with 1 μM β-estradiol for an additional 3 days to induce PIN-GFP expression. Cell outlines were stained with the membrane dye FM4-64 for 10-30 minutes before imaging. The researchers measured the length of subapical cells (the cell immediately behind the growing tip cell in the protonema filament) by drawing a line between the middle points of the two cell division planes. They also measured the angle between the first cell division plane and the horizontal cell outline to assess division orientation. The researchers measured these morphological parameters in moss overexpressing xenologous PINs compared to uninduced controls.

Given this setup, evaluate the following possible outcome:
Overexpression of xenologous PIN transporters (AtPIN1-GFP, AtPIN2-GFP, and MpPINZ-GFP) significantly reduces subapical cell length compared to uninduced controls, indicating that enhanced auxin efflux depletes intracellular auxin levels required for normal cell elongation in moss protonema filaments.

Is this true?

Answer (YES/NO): YES